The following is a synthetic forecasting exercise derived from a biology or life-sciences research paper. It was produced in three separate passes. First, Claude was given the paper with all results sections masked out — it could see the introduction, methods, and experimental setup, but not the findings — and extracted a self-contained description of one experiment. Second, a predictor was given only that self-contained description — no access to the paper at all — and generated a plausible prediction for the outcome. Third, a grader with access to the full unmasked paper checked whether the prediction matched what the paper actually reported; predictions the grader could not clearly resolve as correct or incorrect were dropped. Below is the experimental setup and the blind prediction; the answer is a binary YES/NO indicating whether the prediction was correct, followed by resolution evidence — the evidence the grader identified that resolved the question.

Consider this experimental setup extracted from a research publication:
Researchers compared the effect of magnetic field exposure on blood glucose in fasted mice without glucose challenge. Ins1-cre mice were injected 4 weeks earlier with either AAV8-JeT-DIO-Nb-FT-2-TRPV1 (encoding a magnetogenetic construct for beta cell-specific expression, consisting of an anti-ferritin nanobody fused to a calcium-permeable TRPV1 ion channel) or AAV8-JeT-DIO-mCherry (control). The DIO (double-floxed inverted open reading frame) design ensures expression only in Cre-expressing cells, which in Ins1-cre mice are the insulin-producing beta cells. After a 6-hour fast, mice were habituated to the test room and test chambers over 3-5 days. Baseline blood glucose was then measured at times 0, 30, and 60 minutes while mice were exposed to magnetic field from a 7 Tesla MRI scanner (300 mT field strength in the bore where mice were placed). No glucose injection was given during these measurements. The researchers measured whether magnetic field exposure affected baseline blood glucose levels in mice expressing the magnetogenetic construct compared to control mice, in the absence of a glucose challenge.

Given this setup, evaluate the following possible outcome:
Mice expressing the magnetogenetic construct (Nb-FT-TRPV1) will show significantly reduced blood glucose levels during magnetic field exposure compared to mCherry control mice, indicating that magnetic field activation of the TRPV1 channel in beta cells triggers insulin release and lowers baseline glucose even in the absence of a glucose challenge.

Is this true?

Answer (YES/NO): NO